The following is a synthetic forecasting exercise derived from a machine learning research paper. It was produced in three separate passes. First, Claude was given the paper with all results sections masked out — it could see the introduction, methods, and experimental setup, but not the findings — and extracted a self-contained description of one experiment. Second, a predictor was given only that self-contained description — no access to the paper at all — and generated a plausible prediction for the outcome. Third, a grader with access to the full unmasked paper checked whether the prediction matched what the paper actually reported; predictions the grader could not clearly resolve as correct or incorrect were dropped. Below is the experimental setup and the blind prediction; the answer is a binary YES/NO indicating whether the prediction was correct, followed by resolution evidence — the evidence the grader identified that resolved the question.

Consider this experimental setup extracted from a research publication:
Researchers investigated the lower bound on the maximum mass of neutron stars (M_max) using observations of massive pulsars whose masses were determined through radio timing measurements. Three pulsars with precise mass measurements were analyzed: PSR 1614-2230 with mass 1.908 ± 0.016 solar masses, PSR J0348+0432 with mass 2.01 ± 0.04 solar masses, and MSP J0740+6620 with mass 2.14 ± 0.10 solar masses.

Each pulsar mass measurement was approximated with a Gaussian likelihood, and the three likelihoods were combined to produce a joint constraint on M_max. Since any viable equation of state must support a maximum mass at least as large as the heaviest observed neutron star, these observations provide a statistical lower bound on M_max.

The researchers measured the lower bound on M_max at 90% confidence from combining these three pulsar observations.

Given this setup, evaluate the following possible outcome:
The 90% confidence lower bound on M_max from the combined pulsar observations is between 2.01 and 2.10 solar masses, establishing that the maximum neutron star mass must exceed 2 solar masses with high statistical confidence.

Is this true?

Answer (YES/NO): YES